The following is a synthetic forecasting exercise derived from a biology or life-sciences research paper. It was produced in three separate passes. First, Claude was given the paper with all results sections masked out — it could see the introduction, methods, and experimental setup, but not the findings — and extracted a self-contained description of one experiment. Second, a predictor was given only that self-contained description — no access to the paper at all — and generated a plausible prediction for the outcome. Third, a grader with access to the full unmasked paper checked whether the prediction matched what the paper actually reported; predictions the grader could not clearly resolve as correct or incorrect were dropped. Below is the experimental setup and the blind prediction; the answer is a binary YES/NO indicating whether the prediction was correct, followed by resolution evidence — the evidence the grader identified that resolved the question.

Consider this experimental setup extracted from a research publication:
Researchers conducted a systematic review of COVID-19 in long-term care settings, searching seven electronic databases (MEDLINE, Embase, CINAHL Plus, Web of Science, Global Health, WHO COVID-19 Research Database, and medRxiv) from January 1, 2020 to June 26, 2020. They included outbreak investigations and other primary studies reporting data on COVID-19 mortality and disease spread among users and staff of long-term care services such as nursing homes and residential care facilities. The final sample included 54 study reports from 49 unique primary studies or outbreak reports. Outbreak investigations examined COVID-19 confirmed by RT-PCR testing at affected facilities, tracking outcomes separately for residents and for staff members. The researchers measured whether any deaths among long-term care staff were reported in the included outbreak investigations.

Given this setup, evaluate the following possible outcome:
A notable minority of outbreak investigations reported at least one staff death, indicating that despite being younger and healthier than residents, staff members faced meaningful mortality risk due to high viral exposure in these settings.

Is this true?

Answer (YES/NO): NO